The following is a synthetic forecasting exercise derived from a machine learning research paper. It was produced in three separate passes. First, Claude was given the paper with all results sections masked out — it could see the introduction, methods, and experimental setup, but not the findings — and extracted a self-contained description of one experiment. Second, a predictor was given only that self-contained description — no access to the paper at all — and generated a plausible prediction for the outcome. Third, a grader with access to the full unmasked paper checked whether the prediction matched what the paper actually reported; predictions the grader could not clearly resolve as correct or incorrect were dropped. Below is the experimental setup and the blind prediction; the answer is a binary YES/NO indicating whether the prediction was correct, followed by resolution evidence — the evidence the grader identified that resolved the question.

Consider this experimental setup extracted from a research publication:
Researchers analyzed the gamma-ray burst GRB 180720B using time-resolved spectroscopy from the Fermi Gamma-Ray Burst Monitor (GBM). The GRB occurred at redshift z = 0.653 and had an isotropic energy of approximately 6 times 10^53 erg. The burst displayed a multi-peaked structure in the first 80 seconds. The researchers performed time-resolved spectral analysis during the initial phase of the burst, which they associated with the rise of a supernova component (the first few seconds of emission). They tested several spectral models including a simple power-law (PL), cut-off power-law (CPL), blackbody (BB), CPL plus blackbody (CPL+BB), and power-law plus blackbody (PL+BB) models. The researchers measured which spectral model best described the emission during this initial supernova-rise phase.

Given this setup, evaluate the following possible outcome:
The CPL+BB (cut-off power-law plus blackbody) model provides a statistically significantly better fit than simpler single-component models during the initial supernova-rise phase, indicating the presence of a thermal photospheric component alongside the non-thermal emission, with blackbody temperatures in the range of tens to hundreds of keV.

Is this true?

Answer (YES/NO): YES